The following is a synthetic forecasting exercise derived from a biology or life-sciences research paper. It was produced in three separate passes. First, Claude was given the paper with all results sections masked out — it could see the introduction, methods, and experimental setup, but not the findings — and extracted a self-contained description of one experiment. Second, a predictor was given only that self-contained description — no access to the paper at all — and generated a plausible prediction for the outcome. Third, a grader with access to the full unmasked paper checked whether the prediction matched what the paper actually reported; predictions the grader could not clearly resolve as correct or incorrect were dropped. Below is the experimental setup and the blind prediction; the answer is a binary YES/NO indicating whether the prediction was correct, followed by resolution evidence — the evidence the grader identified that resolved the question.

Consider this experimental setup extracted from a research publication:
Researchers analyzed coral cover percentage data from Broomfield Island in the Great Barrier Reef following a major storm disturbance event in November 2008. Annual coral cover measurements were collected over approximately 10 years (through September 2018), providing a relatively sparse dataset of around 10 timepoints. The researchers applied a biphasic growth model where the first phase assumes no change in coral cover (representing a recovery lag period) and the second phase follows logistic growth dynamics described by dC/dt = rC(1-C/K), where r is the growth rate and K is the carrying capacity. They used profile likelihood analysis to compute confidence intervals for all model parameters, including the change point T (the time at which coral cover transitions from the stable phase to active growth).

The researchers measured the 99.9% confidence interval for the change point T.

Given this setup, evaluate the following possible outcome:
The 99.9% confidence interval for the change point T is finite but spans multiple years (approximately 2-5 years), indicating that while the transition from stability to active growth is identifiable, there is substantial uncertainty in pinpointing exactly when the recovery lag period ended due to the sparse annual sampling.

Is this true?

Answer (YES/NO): NO